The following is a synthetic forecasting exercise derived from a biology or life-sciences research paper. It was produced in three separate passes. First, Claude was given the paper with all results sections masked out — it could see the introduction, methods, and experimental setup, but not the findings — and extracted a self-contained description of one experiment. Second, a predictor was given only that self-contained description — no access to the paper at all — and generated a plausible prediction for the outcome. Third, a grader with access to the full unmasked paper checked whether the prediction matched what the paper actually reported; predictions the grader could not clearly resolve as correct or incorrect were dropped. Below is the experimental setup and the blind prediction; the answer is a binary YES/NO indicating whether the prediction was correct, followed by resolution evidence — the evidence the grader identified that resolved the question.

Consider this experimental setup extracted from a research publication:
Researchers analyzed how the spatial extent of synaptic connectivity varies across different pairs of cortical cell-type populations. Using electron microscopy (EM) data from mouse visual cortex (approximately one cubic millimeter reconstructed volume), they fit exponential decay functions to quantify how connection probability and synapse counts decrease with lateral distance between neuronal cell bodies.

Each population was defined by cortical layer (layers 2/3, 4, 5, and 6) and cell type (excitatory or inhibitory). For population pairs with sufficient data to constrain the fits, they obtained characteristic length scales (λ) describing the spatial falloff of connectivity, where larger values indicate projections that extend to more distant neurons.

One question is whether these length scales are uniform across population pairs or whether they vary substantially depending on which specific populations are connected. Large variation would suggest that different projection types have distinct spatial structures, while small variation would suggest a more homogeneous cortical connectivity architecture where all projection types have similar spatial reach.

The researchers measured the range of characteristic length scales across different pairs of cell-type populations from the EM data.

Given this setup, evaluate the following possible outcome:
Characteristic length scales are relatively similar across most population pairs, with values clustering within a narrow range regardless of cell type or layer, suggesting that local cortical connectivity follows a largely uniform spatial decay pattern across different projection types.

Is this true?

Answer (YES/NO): NO